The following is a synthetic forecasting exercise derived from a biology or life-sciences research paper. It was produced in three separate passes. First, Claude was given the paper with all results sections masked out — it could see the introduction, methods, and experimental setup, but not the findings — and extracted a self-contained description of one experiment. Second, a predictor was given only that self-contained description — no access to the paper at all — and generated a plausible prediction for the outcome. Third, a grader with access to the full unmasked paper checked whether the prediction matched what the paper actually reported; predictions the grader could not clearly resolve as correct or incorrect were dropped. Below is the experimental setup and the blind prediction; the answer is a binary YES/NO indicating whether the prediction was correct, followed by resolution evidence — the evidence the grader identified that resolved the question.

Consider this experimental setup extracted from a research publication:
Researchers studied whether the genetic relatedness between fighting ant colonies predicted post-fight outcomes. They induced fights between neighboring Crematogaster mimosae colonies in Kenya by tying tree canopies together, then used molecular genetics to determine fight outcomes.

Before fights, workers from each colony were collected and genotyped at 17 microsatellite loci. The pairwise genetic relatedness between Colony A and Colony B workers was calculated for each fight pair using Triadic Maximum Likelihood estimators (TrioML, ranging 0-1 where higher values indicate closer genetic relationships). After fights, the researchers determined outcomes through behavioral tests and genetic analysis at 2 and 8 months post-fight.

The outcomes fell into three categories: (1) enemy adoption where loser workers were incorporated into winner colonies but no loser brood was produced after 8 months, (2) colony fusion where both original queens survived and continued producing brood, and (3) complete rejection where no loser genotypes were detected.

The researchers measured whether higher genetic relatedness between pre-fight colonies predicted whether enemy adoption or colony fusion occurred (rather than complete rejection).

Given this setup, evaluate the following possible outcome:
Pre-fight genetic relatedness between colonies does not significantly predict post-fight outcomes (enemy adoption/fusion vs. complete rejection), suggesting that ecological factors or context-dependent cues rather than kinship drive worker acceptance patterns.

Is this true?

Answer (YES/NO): YES